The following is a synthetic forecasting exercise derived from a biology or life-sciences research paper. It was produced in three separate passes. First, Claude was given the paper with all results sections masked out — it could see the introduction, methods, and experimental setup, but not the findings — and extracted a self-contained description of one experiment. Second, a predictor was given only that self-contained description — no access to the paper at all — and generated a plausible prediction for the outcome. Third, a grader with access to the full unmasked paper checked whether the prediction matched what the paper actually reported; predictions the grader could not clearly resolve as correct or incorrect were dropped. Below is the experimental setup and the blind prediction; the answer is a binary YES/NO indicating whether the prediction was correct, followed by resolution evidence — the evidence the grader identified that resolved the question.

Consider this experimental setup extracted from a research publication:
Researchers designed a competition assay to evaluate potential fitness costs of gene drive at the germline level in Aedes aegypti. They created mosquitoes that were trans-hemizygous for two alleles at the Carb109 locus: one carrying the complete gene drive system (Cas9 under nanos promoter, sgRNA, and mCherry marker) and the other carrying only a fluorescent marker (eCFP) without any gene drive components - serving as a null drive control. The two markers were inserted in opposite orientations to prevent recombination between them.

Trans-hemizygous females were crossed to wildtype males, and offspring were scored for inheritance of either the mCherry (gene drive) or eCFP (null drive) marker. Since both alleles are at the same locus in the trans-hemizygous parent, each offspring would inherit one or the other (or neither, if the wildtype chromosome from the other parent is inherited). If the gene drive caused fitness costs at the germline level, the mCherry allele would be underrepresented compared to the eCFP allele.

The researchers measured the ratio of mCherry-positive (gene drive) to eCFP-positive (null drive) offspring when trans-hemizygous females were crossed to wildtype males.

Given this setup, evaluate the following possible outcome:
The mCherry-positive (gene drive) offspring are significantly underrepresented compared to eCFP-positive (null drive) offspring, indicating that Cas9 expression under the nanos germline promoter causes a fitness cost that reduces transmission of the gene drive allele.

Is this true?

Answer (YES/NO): NO